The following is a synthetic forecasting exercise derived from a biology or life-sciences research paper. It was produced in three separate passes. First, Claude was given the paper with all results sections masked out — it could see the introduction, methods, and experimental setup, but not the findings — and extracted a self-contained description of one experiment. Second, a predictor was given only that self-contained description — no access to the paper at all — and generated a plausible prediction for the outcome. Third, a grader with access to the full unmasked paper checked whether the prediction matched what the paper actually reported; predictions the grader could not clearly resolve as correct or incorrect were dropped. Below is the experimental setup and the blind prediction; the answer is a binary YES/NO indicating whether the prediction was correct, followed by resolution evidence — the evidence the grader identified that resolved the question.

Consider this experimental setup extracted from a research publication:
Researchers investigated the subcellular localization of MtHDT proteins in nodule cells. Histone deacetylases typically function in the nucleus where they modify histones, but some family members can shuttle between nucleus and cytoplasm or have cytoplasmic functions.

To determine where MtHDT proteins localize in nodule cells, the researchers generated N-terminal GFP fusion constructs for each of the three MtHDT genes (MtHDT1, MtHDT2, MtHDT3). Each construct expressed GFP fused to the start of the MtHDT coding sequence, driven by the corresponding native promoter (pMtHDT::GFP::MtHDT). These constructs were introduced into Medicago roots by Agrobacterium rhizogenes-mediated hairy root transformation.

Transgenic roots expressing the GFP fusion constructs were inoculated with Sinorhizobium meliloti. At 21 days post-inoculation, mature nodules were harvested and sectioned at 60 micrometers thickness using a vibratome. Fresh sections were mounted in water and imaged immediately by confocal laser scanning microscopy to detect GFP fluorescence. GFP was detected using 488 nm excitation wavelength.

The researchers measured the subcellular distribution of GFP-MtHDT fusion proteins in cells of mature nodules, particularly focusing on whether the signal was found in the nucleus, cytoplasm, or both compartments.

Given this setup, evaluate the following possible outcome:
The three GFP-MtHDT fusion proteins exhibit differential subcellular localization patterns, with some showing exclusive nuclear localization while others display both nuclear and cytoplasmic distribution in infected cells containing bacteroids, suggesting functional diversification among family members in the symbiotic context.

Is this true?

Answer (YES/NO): NO